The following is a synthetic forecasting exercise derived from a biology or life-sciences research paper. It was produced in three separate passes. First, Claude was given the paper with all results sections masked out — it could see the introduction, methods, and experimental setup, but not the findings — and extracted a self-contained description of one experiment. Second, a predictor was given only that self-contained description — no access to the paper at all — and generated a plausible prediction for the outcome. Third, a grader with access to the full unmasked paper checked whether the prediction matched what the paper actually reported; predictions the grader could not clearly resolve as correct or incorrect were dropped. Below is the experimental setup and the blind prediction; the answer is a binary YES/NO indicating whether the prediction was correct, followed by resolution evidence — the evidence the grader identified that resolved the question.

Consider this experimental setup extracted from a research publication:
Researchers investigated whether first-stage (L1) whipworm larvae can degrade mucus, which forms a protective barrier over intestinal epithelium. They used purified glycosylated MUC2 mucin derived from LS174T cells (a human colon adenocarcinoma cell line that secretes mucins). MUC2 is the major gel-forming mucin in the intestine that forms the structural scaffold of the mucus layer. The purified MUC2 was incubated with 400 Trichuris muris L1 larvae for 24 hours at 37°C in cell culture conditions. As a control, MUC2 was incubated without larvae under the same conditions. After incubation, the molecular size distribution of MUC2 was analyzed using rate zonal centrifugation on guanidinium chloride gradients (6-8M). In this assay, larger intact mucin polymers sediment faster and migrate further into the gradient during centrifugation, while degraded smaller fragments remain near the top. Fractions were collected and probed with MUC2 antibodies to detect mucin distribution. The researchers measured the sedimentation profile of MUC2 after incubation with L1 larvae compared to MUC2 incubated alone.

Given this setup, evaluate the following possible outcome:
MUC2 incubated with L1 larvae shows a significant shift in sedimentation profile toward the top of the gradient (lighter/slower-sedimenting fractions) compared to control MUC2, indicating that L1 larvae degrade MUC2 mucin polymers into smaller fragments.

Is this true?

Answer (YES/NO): YES